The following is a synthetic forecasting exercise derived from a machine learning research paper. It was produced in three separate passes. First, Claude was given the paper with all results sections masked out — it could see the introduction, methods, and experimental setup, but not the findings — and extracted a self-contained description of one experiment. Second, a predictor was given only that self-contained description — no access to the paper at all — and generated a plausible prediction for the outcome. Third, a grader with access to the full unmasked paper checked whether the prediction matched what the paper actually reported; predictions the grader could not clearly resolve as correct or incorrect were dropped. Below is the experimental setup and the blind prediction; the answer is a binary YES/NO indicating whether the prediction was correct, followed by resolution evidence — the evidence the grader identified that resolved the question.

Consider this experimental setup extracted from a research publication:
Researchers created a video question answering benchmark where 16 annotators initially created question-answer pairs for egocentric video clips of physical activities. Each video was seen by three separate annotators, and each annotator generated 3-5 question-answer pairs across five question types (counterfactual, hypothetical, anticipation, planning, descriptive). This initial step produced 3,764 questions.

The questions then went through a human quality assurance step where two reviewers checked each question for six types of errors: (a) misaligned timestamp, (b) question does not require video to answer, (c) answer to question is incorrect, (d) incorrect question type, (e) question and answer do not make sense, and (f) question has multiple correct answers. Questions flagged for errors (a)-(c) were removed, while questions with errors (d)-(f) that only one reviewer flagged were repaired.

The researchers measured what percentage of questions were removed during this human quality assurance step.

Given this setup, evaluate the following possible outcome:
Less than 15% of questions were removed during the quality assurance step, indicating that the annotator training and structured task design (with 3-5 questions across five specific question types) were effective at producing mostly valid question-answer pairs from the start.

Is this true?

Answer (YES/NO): NO